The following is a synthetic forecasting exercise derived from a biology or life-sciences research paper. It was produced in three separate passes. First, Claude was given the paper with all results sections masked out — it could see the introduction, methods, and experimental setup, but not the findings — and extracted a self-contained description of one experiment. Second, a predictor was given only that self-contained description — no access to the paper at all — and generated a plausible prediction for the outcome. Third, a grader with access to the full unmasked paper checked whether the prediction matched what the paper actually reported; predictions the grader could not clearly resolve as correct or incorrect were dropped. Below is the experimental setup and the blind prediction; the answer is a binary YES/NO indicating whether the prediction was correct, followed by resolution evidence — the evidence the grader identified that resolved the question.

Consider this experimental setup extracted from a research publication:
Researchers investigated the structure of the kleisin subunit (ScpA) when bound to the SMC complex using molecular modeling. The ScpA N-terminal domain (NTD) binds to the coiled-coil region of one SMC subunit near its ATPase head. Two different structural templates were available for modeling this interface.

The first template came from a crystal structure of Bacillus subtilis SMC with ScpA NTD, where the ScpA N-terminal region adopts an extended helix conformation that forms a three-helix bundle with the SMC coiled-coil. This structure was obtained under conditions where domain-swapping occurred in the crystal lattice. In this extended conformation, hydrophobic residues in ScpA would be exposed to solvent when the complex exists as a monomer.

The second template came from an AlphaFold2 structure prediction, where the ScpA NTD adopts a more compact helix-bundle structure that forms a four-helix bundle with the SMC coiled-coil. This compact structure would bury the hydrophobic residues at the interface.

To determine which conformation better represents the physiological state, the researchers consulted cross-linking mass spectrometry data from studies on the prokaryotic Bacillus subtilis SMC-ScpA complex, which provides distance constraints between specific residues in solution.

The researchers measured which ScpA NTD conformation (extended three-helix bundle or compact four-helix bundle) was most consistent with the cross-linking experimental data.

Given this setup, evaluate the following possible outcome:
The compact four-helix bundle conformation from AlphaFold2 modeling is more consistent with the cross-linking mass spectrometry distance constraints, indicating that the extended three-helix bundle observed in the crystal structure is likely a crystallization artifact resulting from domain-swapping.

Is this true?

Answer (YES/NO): YES